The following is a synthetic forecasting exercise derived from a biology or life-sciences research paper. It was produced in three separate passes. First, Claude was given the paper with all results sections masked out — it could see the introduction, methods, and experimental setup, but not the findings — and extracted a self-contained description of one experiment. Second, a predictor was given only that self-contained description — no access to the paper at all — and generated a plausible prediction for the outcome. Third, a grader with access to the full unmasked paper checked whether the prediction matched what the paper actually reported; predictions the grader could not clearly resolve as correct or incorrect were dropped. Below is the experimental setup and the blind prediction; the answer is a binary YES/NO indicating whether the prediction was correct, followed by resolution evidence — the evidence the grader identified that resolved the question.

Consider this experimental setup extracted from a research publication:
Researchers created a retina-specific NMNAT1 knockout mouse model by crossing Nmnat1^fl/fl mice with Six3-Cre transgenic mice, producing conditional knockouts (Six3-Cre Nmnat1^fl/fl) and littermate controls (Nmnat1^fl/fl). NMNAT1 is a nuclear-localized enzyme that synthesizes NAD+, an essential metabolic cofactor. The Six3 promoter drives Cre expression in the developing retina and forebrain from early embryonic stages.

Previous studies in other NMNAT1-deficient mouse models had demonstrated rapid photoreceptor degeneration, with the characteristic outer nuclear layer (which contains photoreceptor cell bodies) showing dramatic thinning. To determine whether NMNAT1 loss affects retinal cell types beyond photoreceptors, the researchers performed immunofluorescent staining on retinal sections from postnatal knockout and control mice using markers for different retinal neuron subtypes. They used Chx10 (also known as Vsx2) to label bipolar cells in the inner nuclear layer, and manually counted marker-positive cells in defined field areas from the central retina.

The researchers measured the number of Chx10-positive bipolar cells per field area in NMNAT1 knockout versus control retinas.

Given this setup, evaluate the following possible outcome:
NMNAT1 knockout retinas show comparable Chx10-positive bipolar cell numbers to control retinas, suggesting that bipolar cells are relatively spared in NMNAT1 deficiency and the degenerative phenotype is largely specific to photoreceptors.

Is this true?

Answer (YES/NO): NO